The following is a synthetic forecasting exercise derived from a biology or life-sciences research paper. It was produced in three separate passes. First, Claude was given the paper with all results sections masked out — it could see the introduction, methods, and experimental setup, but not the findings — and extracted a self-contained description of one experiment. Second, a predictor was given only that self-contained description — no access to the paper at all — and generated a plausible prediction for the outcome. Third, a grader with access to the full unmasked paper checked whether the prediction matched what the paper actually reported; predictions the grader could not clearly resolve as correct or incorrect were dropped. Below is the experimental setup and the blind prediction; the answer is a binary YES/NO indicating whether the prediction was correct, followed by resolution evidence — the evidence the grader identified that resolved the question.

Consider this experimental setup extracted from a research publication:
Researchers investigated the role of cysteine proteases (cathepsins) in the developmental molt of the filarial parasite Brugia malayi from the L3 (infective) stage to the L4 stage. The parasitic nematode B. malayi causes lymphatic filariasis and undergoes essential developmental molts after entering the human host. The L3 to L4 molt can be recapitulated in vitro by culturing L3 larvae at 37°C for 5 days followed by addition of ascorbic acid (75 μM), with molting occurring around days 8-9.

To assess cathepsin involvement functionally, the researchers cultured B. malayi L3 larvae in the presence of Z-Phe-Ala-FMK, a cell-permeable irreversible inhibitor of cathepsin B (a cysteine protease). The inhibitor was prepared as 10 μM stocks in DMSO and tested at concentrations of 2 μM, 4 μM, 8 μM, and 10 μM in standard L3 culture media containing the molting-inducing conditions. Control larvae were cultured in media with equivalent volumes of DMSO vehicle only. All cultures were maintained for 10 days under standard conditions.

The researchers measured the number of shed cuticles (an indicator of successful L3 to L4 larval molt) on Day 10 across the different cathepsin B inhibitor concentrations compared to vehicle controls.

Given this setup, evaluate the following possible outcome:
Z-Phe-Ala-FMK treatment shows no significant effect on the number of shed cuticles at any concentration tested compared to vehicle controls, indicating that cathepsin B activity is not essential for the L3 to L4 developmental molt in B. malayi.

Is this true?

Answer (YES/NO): NO